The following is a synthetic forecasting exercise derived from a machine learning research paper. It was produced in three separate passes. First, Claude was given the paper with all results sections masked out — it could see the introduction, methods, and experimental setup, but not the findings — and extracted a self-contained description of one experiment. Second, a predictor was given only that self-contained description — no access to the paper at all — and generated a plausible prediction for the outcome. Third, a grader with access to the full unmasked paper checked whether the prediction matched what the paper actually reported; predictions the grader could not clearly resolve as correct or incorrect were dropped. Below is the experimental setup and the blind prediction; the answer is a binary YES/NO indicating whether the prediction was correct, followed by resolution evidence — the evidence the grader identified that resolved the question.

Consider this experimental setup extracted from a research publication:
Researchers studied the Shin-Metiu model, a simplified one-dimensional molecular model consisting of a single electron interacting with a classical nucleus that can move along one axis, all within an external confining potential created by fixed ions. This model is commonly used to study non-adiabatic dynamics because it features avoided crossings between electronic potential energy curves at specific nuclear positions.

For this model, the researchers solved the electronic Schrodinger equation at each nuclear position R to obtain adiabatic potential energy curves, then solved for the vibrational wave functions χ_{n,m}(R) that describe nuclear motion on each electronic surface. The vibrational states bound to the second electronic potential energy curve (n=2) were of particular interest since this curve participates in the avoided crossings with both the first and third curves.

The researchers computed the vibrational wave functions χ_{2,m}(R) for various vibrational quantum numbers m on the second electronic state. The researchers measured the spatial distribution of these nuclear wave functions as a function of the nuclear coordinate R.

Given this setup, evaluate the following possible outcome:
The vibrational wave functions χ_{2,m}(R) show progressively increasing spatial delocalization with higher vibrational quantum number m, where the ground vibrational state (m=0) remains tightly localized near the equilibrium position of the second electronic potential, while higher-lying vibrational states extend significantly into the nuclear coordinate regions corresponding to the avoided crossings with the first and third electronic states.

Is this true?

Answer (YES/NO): NO